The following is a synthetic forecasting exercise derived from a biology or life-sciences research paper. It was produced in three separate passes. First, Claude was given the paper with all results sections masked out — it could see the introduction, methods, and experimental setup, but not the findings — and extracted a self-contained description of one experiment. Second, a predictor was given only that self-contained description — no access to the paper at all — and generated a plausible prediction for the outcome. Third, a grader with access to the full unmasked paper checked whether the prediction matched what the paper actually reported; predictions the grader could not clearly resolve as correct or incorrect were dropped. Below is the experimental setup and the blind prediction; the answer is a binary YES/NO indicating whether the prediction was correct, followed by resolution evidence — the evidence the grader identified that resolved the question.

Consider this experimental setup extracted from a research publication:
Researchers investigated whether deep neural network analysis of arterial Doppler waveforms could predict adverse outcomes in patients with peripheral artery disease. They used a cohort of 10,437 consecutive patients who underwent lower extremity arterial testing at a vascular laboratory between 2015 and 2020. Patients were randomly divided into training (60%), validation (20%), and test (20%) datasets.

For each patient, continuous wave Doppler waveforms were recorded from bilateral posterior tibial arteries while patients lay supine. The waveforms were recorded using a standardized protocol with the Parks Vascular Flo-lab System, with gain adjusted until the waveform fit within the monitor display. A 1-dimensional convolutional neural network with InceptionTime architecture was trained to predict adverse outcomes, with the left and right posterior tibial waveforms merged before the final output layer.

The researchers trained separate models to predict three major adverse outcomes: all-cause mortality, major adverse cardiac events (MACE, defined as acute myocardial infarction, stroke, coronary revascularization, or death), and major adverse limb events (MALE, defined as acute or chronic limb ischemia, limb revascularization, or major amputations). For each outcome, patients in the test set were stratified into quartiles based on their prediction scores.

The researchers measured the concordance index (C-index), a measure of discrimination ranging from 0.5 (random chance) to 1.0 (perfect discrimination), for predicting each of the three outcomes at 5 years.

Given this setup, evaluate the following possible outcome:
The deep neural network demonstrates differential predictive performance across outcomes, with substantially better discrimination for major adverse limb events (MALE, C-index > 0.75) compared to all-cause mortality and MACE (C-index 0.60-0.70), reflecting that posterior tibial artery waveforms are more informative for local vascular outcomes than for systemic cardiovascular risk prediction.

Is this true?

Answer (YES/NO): NO